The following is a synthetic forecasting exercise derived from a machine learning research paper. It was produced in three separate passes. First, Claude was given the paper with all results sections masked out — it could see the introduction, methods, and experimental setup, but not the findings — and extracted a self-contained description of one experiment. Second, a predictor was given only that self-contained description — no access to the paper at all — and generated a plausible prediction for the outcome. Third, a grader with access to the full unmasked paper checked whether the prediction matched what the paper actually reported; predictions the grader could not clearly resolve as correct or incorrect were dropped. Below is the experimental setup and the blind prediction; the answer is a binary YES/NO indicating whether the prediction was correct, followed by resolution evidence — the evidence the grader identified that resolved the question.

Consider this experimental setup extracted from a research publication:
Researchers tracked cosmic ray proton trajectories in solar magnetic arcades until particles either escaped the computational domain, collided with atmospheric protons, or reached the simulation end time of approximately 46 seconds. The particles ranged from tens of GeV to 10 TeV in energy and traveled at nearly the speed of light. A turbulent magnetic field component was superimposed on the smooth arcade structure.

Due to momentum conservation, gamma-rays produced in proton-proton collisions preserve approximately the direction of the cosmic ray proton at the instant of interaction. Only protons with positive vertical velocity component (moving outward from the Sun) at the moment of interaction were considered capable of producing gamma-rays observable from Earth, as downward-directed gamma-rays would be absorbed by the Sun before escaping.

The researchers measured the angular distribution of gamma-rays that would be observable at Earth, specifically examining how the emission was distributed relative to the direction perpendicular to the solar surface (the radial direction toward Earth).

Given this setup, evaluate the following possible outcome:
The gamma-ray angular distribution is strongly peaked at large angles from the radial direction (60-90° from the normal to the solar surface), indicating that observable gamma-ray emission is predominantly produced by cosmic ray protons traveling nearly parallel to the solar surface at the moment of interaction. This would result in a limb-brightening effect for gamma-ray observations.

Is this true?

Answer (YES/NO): NO